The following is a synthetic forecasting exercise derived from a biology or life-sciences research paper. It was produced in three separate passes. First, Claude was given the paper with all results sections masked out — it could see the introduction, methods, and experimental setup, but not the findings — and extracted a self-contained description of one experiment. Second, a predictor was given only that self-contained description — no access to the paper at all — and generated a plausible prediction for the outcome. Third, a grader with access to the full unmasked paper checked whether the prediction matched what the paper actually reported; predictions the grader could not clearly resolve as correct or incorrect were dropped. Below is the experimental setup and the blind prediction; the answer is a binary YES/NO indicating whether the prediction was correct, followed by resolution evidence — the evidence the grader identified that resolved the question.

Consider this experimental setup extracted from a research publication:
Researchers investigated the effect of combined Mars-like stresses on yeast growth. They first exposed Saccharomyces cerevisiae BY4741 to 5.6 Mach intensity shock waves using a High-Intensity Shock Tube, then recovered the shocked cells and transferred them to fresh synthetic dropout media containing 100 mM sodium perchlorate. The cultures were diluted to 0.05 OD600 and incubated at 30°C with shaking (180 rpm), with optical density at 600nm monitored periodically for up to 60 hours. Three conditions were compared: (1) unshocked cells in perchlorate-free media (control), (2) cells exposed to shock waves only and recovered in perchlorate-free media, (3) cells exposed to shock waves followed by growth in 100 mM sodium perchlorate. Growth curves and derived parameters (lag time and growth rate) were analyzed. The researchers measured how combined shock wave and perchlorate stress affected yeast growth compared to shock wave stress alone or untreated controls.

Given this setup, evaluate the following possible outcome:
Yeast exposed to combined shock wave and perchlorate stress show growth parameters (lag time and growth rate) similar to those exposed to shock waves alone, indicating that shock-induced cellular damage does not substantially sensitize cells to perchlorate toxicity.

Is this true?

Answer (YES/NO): NO